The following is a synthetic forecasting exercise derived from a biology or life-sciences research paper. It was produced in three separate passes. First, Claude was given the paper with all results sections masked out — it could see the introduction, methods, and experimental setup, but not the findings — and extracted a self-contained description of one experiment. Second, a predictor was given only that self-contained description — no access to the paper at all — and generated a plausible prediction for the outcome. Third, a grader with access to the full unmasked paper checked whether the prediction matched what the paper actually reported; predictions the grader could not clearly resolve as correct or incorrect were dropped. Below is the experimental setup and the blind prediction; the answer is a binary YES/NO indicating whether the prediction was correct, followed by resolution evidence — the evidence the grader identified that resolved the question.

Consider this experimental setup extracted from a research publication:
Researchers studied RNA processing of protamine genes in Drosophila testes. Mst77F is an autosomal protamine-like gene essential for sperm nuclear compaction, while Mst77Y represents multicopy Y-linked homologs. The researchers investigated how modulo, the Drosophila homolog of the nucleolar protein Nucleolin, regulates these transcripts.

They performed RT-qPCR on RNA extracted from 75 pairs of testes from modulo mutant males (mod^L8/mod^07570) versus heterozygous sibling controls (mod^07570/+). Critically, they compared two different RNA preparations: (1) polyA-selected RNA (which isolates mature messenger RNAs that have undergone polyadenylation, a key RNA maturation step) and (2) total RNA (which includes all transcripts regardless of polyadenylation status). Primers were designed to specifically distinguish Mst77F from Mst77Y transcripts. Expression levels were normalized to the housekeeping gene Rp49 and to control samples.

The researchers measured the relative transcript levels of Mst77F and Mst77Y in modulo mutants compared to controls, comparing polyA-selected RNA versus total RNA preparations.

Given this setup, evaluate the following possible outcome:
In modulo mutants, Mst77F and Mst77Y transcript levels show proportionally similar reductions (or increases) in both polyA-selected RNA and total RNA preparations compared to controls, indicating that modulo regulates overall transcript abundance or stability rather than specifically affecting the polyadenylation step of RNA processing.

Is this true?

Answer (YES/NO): NO